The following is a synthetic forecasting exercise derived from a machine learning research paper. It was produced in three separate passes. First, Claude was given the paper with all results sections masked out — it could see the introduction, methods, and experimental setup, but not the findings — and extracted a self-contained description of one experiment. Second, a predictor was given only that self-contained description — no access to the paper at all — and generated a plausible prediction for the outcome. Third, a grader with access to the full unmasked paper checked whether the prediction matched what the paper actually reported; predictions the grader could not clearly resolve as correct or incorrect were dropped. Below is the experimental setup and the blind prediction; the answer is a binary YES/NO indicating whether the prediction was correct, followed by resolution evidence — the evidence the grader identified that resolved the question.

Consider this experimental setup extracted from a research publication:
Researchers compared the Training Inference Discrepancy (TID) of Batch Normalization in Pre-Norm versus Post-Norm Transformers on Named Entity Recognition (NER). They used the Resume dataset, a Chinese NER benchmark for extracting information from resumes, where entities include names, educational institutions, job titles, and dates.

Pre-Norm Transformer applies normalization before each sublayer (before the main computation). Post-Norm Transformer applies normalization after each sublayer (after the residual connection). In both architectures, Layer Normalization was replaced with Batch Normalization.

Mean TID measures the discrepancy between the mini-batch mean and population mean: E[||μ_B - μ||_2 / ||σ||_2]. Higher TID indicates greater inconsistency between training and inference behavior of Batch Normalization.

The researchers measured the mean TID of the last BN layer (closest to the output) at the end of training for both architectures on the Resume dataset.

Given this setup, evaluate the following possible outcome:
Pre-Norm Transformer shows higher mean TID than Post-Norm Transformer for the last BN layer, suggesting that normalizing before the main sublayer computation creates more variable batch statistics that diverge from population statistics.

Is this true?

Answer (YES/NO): YES